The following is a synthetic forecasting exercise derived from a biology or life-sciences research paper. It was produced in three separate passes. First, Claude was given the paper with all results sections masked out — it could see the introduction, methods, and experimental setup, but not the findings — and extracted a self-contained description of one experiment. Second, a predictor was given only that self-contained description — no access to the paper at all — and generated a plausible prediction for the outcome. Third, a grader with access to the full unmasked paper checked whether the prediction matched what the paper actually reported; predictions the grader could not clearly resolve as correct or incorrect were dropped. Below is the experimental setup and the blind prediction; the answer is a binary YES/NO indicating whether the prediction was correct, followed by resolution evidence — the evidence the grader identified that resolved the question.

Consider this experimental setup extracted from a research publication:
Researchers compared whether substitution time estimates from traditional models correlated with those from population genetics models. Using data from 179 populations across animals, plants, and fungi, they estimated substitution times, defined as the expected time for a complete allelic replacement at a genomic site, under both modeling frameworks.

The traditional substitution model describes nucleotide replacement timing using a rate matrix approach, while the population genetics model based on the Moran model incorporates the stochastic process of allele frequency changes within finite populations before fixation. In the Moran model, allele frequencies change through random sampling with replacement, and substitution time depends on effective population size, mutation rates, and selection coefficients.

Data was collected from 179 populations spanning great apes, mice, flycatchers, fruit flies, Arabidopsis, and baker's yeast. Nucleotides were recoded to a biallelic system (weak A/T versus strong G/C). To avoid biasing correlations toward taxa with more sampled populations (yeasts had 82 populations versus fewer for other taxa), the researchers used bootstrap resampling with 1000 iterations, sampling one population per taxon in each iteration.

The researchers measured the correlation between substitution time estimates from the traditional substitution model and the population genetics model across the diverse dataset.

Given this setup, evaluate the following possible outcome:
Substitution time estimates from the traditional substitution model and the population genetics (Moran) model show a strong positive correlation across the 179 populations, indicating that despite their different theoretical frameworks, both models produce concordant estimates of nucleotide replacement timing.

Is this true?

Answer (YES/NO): YES